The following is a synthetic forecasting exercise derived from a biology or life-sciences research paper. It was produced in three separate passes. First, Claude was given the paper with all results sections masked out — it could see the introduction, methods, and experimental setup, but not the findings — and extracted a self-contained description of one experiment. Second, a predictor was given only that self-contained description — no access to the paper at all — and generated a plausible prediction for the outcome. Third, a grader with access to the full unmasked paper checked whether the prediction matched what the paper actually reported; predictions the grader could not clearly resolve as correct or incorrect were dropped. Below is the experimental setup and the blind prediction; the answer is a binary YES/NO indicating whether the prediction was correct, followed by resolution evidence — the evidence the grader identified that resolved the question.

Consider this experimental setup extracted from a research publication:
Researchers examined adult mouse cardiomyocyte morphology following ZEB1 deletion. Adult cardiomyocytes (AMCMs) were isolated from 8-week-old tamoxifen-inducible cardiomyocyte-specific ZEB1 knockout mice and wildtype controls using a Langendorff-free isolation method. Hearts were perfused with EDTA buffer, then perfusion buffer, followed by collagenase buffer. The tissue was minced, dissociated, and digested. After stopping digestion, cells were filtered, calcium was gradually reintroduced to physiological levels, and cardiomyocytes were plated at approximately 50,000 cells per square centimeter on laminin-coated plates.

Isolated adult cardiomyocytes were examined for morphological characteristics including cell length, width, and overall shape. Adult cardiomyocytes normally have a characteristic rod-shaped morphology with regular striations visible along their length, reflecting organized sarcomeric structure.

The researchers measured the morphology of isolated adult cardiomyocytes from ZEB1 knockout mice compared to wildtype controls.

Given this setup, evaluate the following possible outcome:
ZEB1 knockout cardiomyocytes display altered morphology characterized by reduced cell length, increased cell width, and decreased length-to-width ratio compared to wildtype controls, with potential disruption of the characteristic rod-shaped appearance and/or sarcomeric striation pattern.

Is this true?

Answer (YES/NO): NO